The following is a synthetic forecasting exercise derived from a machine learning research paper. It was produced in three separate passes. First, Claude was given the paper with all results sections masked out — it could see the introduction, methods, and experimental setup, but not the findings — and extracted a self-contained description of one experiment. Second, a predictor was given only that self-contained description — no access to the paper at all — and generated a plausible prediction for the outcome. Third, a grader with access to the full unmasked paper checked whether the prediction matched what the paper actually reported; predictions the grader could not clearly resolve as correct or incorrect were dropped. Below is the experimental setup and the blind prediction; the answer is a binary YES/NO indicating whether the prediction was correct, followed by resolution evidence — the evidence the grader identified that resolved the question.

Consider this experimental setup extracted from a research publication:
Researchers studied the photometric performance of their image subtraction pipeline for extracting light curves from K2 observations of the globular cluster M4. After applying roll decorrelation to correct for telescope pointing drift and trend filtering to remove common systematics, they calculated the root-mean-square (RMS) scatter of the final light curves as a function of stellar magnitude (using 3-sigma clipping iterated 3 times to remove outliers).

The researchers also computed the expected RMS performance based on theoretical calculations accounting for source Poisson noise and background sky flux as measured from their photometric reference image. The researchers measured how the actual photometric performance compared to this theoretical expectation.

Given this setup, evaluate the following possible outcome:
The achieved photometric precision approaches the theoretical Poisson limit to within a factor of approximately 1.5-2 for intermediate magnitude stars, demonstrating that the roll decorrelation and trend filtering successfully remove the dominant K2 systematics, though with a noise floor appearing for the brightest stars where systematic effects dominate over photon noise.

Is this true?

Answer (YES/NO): NO